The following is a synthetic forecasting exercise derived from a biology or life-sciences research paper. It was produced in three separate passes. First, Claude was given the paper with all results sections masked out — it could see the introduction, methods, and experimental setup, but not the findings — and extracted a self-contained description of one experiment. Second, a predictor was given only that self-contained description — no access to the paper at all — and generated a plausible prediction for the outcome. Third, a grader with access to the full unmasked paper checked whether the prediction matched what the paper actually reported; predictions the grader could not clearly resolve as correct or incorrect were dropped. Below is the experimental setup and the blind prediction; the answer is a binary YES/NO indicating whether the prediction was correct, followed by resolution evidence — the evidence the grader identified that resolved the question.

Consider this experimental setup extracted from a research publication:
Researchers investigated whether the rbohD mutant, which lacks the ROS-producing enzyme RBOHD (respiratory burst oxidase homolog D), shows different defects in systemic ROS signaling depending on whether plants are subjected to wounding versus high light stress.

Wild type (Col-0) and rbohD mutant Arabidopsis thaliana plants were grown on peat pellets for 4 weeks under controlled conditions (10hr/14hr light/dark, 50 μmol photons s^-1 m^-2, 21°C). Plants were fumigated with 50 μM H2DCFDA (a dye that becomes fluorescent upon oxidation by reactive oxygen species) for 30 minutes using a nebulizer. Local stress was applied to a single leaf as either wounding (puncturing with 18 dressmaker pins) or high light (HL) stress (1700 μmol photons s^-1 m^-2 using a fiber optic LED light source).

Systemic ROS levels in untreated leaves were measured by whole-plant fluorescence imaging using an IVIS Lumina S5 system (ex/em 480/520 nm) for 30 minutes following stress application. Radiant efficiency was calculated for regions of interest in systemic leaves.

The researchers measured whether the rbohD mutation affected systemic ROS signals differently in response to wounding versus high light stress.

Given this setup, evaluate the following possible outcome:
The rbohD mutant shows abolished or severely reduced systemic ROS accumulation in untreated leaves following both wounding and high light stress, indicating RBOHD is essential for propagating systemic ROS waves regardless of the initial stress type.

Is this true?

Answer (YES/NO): YES